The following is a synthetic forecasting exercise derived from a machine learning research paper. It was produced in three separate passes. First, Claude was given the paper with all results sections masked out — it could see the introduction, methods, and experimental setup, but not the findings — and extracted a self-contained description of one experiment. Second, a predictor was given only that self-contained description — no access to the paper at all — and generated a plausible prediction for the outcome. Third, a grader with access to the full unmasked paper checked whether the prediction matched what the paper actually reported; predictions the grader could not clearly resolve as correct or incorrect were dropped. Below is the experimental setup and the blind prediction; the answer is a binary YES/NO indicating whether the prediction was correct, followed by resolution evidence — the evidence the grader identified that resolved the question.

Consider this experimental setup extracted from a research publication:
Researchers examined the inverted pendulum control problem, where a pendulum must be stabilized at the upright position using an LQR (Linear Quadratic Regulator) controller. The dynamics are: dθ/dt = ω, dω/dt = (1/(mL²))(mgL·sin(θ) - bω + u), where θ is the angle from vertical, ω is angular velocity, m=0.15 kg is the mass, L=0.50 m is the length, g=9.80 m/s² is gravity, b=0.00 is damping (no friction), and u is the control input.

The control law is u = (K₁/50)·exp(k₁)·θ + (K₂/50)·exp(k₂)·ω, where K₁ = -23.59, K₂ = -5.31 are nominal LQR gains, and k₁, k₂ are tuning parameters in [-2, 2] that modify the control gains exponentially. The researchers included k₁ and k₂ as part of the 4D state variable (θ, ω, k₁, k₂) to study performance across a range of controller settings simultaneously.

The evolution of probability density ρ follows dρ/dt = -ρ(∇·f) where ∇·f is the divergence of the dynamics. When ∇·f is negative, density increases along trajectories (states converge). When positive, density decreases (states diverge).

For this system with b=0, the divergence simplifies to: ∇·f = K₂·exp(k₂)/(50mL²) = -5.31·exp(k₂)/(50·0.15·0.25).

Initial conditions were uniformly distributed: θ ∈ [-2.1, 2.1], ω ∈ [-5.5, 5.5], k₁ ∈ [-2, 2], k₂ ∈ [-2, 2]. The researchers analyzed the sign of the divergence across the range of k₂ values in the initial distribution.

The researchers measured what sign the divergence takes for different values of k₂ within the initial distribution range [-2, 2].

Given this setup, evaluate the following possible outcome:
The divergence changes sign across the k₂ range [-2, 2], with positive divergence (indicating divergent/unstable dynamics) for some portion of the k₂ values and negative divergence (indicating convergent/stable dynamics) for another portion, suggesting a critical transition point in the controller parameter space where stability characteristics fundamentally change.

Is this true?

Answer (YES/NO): NO